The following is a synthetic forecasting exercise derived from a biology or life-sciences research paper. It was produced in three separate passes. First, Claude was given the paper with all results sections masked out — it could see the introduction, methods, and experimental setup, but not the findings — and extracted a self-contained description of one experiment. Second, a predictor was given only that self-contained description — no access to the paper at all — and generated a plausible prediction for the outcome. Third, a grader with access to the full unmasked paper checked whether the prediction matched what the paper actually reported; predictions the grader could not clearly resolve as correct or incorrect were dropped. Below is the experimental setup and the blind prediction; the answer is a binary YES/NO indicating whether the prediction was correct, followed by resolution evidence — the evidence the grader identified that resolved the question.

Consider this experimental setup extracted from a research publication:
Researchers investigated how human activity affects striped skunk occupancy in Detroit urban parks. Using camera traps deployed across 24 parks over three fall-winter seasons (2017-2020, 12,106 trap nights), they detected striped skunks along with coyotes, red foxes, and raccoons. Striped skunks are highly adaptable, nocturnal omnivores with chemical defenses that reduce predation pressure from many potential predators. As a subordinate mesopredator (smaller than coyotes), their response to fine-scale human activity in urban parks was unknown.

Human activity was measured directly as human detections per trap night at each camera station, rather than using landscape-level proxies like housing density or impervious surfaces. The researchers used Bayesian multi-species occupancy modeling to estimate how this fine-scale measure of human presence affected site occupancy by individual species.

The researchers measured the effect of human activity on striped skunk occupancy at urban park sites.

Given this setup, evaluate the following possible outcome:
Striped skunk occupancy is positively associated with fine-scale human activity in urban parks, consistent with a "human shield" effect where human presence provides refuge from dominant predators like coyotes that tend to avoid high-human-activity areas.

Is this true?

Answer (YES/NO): NO